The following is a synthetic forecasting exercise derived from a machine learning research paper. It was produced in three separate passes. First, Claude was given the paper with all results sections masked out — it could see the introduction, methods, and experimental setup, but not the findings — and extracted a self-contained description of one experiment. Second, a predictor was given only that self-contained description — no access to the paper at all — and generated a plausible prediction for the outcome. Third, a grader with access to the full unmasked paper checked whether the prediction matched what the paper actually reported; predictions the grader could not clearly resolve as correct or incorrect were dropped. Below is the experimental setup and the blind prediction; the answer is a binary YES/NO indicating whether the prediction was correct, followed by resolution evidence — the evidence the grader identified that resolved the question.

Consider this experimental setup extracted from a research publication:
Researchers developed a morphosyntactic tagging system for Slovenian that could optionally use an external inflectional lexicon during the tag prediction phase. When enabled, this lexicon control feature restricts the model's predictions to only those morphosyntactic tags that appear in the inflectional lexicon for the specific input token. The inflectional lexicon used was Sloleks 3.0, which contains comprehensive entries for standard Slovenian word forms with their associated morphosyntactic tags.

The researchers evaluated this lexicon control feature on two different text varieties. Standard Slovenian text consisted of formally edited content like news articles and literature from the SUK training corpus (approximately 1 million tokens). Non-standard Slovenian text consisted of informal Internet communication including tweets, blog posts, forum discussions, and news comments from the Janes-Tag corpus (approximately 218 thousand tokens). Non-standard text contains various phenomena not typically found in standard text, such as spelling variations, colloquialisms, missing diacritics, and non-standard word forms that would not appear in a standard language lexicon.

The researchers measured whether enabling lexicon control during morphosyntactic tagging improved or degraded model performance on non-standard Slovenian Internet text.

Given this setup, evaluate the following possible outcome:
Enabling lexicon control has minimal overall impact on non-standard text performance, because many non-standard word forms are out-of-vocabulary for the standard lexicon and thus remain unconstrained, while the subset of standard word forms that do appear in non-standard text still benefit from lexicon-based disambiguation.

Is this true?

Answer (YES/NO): NO